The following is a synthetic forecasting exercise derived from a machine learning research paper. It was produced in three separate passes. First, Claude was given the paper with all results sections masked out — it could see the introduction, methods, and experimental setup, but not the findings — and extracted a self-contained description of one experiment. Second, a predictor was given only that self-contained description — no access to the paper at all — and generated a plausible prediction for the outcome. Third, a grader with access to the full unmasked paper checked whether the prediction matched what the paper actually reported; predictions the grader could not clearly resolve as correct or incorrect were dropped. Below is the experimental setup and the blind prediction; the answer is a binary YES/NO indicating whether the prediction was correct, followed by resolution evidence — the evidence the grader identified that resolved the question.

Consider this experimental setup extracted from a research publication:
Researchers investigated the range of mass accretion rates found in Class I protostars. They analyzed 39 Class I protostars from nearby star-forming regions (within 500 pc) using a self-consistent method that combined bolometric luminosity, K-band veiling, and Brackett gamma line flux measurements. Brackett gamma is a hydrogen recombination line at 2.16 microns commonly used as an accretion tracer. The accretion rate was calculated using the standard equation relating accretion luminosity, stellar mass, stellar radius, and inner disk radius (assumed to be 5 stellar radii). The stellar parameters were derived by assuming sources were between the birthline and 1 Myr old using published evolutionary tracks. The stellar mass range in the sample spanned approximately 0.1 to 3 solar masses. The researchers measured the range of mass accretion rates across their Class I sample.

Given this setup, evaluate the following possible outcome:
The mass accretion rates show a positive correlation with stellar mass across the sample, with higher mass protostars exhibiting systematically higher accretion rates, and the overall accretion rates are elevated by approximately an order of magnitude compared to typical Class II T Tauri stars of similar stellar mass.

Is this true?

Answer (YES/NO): NO